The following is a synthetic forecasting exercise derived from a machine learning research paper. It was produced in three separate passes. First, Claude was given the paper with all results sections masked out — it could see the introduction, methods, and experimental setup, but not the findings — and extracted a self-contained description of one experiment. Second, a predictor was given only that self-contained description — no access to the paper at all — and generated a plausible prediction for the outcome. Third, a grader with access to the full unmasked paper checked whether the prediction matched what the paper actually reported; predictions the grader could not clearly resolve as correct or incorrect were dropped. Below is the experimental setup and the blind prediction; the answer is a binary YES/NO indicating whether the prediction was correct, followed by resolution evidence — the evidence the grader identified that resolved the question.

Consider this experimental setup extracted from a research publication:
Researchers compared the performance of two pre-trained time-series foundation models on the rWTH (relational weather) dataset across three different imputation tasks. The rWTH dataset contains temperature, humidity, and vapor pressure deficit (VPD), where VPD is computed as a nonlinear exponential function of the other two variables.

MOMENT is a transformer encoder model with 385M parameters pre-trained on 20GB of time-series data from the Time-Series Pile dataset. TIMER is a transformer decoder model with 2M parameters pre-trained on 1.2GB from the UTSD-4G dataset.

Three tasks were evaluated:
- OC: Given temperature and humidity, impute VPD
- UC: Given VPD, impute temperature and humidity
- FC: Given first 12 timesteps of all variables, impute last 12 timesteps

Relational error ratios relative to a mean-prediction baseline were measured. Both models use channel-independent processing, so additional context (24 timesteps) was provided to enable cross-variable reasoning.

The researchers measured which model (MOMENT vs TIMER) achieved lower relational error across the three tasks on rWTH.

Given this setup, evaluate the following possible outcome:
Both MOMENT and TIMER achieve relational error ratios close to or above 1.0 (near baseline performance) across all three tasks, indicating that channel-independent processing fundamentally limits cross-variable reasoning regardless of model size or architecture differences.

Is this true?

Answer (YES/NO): NO